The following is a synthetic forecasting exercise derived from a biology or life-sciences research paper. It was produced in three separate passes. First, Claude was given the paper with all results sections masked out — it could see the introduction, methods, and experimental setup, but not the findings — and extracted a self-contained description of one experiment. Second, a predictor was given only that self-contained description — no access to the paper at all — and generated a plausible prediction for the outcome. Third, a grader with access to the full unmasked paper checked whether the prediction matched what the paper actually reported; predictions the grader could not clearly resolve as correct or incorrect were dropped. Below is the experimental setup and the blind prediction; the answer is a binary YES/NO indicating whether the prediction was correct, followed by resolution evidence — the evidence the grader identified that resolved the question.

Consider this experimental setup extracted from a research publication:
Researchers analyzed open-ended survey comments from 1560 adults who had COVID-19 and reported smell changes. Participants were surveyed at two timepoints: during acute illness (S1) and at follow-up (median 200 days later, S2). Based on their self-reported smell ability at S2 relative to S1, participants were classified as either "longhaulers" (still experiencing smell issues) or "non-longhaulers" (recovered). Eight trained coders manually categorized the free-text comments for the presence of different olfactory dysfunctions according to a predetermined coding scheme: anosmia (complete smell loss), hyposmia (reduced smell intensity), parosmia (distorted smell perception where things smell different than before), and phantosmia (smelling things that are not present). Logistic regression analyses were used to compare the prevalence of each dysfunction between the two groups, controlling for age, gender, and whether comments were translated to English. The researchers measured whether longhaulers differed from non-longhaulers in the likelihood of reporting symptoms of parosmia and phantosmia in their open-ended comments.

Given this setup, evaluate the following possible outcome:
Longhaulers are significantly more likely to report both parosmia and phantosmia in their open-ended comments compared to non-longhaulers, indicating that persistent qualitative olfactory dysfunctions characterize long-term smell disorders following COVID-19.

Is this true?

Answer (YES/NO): NO